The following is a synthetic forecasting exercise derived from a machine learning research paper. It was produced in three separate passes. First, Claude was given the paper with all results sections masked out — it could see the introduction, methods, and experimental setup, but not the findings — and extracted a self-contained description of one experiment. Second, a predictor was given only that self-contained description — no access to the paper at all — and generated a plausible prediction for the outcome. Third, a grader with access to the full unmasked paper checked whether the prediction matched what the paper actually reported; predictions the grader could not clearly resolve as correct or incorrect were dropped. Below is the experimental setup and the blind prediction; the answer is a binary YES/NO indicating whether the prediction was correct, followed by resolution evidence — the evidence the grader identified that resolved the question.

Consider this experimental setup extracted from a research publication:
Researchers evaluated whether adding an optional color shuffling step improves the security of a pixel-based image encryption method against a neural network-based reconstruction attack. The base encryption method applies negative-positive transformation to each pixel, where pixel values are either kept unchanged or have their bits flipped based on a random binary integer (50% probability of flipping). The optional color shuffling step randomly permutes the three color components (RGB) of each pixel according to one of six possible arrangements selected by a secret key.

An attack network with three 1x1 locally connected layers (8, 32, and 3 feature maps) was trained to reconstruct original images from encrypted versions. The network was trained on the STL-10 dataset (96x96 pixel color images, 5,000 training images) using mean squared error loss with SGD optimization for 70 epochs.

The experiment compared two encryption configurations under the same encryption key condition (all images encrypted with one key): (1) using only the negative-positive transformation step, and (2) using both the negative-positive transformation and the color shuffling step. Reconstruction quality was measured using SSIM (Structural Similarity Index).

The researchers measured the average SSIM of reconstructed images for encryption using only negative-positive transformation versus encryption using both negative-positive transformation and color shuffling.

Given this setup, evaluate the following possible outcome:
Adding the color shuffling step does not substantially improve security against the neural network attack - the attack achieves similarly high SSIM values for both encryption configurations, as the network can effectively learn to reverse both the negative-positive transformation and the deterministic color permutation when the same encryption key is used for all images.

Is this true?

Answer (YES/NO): YES